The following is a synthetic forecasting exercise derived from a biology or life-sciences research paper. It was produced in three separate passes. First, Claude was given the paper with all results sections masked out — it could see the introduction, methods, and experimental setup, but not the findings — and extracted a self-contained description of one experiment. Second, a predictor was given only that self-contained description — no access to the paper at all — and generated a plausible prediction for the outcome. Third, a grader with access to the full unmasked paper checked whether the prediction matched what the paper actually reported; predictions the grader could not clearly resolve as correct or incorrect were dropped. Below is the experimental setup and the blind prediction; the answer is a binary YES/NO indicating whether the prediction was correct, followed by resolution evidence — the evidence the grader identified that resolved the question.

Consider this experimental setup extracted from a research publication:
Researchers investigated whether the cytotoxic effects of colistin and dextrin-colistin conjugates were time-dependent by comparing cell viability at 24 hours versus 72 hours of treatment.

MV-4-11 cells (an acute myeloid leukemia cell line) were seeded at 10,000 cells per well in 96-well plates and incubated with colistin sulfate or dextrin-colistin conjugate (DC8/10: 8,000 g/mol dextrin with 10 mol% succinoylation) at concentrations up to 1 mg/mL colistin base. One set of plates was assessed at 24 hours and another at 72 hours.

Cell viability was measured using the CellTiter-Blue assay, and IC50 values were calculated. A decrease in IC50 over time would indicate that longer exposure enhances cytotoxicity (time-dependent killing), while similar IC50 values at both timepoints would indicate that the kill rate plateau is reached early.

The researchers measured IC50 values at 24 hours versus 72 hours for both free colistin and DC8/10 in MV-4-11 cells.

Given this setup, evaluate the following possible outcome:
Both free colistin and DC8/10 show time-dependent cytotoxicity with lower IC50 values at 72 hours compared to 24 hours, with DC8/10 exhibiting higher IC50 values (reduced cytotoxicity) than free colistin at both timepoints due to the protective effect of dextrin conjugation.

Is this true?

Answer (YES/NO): YES